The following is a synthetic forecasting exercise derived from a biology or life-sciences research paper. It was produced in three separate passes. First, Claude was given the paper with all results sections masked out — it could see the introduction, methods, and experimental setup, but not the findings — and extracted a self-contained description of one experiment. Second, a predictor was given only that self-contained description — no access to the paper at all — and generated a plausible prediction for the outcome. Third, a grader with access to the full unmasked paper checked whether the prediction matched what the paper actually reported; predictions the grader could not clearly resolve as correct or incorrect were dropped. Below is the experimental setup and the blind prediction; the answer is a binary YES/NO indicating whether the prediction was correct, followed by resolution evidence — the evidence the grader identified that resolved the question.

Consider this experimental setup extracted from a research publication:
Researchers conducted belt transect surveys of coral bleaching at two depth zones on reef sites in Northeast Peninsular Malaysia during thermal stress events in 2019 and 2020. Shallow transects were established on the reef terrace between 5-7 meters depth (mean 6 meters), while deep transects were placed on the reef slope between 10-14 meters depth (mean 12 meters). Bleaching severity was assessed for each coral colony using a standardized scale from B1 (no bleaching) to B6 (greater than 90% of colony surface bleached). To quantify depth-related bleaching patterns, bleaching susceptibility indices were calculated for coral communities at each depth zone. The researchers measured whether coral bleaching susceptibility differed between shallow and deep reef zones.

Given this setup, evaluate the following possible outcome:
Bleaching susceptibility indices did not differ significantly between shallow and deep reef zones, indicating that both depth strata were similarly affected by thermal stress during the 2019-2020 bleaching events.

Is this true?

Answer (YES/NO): NO